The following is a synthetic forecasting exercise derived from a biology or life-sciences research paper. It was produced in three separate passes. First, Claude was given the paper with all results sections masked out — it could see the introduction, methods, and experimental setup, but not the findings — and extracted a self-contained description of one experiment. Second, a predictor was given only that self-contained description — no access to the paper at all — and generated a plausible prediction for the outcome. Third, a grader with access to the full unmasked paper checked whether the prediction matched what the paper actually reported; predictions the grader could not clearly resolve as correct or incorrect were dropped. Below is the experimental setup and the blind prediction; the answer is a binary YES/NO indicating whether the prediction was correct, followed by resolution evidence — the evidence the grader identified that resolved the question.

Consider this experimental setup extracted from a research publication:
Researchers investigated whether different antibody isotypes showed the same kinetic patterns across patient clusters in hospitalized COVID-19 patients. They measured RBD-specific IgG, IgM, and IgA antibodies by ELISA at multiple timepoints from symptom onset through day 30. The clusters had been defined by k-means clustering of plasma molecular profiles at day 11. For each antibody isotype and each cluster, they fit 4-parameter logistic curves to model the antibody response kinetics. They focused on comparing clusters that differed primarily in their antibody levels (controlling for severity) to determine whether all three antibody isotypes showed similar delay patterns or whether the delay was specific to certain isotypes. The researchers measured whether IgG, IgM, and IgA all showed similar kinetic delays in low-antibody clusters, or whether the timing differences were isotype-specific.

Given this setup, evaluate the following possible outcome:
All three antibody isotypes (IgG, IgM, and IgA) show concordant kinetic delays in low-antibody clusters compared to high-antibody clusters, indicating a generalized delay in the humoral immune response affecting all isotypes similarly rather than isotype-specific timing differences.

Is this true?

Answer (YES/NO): YES